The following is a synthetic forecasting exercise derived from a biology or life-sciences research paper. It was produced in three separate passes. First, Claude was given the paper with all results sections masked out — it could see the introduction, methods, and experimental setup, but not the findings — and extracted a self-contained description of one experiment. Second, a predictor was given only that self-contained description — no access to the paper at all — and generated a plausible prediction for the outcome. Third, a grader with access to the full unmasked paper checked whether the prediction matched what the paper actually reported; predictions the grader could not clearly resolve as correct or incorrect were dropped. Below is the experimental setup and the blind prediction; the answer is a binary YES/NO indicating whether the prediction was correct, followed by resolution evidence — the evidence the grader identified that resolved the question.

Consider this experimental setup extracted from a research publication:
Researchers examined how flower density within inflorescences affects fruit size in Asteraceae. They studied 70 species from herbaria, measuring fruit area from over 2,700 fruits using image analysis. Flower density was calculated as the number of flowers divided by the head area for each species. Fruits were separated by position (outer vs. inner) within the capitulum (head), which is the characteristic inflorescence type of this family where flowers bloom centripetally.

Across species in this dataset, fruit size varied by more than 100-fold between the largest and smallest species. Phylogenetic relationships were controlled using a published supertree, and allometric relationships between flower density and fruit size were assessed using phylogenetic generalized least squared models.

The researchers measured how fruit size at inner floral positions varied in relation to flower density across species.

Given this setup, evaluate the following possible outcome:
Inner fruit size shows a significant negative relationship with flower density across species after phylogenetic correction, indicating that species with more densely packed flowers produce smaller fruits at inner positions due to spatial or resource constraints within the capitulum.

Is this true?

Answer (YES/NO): YES